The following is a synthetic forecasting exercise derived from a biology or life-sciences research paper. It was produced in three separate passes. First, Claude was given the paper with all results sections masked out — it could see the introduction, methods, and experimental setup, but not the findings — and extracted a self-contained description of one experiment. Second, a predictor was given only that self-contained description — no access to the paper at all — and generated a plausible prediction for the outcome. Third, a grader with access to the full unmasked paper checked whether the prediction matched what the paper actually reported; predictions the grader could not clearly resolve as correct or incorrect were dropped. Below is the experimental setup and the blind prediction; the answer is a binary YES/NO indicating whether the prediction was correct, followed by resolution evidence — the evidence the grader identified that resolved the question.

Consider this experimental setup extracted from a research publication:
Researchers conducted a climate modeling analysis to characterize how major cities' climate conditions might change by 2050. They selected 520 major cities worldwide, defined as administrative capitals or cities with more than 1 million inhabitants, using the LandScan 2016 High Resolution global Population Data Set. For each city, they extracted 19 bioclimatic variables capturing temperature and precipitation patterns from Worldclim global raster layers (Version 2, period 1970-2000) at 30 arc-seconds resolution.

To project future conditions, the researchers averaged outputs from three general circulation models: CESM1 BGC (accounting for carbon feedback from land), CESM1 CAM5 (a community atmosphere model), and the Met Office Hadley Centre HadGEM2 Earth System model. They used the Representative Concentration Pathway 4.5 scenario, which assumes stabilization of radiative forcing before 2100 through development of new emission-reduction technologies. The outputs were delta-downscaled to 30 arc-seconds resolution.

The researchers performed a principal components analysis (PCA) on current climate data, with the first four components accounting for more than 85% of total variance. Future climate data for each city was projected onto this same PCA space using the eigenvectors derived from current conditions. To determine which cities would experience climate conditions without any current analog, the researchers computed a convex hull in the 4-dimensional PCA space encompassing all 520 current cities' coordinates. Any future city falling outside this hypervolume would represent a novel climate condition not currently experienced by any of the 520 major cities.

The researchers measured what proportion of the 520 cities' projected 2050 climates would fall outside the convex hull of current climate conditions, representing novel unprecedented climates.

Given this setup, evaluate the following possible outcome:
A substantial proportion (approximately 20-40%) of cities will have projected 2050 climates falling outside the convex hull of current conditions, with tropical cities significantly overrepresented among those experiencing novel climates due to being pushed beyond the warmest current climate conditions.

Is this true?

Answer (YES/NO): NO